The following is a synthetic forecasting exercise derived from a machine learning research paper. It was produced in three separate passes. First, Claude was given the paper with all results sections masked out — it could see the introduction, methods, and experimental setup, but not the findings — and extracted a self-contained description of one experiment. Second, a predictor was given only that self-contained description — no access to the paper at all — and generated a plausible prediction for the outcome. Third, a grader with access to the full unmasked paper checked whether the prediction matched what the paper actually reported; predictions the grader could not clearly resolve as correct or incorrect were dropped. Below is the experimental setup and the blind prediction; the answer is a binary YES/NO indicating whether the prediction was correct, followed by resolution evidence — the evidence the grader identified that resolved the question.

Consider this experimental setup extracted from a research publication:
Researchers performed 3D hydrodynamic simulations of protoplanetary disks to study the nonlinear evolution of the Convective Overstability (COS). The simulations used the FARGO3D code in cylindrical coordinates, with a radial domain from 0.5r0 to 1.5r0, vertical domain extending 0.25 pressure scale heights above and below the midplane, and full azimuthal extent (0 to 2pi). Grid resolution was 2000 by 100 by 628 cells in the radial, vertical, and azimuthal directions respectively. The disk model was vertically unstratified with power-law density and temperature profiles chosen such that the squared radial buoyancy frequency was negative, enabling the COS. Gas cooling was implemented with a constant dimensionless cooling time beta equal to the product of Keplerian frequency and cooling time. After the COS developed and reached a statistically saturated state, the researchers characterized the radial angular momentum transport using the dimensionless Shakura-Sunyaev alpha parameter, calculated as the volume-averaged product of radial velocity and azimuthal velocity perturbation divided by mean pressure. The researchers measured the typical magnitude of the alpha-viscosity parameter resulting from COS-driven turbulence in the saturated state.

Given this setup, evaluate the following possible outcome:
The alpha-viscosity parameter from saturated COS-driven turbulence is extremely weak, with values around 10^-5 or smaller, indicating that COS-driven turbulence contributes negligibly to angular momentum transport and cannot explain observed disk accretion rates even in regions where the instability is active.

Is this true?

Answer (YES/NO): NO